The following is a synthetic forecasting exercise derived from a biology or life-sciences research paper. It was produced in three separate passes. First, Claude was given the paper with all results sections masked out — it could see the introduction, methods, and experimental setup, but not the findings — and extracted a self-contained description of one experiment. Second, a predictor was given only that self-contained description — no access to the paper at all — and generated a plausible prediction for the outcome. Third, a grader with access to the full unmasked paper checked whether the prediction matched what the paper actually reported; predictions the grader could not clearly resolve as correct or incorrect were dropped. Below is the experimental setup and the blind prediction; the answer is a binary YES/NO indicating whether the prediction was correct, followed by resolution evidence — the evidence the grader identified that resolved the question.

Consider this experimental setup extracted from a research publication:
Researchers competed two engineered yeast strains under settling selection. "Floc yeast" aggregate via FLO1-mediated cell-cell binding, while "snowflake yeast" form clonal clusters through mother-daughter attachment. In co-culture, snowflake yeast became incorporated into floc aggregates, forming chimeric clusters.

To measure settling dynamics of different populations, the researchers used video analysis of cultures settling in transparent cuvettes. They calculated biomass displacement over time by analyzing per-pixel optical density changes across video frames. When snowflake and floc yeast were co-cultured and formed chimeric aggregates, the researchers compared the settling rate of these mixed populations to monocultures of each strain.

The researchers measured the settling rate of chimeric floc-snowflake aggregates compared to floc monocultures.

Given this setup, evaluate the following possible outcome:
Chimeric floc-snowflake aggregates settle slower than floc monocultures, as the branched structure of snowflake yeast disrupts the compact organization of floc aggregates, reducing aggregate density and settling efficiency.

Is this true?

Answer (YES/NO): NO